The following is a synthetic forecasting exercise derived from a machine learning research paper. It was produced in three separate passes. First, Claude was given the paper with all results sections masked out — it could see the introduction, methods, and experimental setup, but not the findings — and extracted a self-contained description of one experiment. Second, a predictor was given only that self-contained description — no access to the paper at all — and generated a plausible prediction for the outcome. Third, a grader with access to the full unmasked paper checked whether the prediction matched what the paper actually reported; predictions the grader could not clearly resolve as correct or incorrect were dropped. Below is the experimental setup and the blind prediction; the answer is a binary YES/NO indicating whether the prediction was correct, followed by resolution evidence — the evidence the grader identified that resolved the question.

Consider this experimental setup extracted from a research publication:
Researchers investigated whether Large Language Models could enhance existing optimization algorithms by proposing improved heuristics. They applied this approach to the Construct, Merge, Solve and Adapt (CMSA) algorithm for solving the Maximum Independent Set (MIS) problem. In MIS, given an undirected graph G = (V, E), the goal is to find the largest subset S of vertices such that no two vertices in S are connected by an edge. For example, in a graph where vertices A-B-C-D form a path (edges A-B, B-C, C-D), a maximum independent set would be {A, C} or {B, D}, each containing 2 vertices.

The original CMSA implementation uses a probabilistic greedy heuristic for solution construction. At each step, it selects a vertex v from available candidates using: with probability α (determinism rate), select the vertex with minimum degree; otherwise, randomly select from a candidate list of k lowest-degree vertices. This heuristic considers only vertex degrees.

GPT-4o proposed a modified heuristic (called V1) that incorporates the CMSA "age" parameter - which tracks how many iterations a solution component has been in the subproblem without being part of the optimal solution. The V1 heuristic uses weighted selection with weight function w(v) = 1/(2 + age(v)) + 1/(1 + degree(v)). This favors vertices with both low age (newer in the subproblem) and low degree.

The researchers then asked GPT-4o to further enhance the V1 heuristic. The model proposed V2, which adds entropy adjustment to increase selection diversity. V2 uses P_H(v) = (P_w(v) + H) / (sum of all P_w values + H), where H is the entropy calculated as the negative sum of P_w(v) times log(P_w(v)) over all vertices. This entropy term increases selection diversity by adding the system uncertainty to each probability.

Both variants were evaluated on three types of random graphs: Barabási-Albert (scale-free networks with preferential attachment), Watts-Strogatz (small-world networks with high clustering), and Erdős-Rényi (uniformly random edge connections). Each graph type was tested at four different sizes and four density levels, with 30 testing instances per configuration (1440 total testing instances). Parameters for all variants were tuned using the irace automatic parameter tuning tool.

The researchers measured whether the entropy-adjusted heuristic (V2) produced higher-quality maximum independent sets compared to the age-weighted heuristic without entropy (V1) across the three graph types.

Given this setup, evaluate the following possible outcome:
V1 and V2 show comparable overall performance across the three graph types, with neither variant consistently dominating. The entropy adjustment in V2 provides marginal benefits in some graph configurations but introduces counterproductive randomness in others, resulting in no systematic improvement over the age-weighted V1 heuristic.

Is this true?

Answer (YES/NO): NO